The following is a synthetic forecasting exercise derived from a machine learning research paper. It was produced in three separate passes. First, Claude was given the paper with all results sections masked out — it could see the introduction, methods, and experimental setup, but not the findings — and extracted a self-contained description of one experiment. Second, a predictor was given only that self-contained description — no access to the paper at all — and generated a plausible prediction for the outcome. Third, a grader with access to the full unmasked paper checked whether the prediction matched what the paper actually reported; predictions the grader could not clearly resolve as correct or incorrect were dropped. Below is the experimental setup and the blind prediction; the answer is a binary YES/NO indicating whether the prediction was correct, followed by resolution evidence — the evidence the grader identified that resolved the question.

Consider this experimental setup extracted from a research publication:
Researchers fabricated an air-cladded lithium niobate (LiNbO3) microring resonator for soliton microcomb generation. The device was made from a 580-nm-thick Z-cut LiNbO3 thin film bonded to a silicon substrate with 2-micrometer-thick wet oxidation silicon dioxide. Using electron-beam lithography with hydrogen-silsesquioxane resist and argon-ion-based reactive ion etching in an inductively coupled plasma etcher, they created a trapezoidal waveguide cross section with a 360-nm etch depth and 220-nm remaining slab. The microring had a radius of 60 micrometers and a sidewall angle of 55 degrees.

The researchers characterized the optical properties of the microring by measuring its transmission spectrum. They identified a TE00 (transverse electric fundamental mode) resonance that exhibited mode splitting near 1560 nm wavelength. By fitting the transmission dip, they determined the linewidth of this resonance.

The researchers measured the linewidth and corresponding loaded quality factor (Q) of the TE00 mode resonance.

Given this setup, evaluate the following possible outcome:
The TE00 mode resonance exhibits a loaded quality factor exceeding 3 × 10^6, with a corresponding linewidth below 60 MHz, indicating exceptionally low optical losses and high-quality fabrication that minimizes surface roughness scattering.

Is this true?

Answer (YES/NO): NO